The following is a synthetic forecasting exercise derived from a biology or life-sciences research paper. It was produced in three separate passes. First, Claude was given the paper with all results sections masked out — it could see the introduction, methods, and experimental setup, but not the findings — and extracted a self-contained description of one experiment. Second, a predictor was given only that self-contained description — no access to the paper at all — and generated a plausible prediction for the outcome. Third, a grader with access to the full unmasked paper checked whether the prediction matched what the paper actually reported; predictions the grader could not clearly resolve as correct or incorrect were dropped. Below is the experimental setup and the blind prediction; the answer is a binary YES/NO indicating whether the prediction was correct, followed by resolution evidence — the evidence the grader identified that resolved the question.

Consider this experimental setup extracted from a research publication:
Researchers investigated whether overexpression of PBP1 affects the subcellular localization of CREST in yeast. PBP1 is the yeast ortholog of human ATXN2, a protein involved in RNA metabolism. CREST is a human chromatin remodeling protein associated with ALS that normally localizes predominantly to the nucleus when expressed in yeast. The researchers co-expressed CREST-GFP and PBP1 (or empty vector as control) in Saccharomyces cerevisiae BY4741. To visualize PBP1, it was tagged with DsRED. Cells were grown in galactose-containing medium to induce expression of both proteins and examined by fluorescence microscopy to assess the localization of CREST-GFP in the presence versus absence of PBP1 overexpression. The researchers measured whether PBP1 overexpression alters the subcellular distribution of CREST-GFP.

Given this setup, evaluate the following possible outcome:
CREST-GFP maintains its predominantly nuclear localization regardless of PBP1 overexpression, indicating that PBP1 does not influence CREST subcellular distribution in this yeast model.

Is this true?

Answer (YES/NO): NO